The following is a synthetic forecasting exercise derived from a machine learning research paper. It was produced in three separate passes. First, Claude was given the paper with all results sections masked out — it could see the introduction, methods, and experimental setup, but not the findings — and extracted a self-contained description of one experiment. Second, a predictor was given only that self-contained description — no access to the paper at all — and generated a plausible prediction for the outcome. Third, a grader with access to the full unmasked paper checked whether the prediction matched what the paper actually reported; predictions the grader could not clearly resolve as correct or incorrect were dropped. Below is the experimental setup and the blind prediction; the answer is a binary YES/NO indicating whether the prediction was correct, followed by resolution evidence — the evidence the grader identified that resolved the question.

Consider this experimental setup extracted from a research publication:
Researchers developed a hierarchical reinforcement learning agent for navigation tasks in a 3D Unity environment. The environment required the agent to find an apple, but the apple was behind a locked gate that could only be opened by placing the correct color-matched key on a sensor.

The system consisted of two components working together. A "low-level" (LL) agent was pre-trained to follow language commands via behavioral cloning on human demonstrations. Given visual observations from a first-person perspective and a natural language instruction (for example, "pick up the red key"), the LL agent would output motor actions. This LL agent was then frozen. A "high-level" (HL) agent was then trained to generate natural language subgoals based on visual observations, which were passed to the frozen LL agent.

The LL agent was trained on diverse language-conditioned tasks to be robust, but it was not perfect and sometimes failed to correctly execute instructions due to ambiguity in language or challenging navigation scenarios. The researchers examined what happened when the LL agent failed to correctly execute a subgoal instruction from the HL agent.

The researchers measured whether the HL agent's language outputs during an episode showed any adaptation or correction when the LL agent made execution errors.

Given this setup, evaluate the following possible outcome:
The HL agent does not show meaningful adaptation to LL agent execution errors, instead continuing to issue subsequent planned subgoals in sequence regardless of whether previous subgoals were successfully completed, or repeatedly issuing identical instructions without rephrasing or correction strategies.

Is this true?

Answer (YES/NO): NO